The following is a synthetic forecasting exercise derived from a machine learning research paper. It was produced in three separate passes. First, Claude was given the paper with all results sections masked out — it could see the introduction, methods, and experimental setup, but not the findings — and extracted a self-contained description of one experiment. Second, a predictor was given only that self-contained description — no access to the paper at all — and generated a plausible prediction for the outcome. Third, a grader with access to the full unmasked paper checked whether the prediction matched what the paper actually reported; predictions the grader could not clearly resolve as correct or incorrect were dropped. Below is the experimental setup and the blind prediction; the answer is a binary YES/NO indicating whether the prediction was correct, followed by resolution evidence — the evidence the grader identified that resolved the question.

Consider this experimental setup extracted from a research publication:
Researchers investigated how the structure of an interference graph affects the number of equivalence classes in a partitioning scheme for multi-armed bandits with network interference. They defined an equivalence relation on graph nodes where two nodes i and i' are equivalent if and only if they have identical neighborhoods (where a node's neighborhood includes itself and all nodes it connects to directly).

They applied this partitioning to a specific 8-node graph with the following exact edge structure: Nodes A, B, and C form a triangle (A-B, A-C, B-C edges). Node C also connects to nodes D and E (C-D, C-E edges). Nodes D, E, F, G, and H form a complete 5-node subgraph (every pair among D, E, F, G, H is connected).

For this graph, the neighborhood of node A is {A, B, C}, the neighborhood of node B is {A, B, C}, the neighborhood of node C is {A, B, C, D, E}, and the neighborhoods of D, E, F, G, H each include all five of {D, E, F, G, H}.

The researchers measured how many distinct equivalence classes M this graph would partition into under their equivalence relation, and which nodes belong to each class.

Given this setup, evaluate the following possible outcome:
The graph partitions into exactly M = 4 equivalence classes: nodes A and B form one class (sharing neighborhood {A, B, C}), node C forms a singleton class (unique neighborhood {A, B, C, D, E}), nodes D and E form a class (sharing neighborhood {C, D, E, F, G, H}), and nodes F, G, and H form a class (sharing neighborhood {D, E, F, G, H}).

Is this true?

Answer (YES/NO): YES